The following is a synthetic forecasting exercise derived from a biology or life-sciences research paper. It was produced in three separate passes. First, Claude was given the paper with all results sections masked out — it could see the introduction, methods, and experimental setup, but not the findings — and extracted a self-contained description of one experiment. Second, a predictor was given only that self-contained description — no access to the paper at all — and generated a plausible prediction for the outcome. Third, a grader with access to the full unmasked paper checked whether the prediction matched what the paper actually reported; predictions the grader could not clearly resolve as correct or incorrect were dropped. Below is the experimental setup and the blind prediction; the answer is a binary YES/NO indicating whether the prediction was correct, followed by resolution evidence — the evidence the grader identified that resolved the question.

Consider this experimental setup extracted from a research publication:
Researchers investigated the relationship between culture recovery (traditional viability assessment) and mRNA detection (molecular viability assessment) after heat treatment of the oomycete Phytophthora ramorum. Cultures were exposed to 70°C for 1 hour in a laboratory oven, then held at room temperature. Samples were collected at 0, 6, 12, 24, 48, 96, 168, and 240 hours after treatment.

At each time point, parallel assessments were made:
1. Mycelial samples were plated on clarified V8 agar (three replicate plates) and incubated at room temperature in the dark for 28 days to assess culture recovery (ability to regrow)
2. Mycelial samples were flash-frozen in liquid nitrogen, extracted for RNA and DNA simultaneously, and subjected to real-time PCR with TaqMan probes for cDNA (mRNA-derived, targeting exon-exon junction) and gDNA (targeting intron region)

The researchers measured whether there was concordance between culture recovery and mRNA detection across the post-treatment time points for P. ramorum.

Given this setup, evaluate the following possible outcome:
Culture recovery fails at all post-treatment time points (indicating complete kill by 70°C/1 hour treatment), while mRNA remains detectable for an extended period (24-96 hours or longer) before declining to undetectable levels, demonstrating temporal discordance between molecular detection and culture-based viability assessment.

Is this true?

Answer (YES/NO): YES